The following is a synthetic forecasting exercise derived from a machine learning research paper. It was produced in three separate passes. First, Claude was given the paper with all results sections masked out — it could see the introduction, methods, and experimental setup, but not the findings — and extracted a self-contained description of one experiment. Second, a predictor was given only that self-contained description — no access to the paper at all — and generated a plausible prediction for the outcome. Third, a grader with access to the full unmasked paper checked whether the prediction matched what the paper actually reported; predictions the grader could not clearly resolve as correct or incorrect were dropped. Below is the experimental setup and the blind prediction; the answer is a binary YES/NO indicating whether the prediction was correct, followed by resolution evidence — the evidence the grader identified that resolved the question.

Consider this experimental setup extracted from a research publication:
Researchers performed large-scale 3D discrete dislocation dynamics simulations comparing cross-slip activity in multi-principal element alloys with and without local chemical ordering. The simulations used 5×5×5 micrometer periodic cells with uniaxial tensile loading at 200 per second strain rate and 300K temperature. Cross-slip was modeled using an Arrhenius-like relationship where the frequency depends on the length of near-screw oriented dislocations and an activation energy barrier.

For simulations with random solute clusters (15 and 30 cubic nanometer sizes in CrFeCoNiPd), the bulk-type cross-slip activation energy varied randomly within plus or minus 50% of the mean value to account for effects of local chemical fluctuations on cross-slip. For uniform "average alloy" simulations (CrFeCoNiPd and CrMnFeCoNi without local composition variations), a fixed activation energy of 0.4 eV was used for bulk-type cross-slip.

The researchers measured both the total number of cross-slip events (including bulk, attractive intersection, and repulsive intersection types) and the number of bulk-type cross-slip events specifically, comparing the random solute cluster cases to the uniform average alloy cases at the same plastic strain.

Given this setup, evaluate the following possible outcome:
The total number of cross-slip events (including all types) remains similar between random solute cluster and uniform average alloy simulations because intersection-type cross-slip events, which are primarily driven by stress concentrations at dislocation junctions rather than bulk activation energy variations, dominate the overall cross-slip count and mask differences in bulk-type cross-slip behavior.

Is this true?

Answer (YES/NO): NO